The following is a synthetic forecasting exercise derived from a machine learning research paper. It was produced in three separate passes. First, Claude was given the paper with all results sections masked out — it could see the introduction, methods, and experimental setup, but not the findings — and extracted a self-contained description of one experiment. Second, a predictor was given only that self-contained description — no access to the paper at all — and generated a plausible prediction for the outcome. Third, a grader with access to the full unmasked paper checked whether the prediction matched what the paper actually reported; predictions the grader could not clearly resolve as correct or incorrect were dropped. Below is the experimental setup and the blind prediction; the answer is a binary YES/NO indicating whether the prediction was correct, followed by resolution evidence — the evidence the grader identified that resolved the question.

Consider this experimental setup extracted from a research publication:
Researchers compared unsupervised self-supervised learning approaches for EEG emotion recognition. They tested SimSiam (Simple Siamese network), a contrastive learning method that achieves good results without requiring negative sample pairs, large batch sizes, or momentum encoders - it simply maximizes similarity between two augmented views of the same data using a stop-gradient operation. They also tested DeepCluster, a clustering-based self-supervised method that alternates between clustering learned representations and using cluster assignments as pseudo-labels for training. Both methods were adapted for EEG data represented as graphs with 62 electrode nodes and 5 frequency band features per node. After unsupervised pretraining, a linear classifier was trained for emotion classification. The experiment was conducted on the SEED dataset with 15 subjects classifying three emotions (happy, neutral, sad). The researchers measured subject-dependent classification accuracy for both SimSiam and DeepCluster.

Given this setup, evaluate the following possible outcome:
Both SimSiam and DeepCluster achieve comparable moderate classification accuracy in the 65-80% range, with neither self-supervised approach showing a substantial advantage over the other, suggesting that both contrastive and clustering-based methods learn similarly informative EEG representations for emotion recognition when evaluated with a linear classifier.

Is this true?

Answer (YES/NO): NO